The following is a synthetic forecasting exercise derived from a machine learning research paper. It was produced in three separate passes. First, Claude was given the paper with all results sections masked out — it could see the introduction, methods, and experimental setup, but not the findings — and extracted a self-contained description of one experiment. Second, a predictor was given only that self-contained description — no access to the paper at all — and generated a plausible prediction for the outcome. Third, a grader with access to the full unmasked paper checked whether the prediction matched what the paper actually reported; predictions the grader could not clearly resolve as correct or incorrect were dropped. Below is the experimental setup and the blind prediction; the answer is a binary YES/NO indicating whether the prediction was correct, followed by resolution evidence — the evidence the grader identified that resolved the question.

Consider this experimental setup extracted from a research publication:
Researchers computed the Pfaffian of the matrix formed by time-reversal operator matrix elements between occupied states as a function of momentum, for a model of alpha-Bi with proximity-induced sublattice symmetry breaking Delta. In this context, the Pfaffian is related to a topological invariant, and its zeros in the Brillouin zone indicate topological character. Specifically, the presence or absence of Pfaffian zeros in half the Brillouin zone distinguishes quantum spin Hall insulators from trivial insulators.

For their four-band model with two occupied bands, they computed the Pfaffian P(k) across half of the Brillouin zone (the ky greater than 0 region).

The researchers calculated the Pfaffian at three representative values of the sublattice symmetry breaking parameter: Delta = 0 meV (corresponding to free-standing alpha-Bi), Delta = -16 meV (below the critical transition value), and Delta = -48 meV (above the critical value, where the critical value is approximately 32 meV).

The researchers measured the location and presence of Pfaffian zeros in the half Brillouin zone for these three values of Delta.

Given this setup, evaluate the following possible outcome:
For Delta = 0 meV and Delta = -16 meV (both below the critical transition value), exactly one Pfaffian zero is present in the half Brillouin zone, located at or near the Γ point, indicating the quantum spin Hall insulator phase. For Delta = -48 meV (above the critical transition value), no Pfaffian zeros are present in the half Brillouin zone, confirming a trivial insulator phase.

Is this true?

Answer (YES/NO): NO